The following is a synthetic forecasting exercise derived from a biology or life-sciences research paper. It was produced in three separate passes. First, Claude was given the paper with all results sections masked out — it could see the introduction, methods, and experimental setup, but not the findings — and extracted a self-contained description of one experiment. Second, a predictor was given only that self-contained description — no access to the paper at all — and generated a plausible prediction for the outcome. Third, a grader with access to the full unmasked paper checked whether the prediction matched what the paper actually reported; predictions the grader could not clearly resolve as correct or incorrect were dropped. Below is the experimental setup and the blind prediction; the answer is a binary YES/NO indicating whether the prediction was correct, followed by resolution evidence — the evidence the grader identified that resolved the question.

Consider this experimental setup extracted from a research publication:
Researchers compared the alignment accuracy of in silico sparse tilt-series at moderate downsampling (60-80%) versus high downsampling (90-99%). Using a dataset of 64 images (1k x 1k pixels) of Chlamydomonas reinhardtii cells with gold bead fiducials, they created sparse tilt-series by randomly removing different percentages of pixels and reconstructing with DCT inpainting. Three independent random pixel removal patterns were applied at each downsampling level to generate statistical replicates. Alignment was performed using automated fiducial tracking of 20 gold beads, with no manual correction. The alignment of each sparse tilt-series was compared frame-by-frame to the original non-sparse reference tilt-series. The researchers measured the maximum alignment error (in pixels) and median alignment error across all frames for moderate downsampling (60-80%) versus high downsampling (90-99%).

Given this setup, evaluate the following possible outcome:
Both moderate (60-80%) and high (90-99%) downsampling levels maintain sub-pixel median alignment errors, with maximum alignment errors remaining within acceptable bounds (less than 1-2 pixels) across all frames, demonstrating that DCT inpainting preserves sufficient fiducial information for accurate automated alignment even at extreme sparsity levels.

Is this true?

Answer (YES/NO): NO